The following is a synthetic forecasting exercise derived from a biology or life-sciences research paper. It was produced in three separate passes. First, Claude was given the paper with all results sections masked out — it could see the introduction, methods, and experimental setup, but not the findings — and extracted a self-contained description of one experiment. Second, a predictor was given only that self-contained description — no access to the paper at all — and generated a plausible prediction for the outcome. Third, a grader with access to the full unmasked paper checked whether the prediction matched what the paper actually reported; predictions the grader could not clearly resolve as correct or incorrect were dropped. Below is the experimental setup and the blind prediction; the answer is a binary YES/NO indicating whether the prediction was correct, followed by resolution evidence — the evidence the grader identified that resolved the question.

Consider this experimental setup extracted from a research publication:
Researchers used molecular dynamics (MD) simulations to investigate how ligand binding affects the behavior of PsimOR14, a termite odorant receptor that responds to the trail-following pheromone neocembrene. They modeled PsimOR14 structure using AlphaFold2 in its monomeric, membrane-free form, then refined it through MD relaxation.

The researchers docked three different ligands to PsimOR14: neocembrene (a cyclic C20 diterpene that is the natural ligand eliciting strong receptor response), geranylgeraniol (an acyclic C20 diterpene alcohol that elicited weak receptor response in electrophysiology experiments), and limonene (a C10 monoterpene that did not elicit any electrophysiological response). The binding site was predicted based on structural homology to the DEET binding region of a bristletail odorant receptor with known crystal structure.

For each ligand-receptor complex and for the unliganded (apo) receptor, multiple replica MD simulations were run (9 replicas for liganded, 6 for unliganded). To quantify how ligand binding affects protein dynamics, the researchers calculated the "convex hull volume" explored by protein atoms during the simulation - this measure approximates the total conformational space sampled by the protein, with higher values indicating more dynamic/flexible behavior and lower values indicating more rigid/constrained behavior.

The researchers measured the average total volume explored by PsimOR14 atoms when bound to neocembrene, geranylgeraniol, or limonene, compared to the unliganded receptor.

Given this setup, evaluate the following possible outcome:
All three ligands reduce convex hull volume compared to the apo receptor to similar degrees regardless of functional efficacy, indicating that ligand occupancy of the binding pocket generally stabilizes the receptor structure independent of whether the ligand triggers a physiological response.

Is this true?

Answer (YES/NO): YES